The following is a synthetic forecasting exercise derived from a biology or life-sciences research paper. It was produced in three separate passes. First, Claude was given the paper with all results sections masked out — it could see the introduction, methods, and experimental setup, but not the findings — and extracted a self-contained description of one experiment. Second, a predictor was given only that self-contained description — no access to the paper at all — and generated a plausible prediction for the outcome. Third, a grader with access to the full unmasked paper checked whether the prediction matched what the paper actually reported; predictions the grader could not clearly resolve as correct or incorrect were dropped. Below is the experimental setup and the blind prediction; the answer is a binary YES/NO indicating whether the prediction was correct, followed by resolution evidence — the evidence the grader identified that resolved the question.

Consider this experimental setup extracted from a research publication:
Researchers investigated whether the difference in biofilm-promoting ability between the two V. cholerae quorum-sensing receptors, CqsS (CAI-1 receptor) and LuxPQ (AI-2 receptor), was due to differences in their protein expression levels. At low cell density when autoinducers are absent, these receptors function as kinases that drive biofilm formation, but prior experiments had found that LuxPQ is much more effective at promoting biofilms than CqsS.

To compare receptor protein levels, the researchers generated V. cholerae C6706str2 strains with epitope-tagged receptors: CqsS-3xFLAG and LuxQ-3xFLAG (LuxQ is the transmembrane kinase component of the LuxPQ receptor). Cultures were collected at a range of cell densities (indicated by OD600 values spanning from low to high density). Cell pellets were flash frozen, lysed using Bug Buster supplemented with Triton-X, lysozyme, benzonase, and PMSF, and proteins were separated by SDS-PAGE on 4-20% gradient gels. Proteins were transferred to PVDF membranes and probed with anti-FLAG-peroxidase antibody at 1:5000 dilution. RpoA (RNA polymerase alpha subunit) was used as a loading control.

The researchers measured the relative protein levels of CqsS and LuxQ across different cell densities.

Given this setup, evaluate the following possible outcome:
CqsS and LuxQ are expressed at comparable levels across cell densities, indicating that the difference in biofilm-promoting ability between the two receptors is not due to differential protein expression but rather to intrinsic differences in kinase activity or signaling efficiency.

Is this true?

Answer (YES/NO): NO